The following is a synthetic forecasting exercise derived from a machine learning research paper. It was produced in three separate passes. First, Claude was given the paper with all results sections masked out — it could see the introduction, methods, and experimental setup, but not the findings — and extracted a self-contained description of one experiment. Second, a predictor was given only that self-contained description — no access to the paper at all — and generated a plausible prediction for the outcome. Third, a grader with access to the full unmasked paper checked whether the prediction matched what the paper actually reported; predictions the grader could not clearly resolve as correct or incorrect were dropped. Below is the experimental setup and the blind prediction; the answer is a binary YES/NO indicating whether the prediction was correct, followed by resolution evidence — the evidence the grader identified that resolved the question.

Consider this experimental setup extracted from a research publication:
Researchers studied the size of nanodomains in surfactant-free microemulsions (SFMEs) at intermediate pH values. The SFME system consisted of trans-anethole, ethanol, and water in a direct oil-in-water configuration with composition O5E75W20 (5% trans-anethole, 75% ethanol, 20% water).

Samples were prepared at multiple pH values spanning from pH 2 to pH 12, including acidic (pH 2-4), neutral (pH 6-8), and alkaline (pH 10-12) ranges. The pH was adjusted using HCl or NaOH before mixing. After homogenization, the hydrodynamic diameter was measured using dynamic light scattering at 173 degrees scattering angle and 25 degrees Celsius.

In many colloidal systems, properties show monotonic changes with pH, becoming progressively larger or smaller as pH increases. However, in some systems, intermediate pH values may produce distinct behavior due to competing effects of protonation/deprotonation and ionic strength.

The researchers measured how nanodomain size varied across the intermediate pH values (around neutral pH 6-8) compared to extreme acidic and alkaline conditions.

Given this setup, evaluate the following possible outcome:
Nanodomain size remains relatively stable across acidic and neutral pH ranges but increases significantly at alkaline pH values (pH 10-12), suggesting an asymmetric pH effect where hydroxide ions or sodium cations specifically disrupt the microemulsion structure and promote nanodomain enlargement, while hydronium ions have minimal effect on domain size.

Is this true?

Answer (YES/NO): YES